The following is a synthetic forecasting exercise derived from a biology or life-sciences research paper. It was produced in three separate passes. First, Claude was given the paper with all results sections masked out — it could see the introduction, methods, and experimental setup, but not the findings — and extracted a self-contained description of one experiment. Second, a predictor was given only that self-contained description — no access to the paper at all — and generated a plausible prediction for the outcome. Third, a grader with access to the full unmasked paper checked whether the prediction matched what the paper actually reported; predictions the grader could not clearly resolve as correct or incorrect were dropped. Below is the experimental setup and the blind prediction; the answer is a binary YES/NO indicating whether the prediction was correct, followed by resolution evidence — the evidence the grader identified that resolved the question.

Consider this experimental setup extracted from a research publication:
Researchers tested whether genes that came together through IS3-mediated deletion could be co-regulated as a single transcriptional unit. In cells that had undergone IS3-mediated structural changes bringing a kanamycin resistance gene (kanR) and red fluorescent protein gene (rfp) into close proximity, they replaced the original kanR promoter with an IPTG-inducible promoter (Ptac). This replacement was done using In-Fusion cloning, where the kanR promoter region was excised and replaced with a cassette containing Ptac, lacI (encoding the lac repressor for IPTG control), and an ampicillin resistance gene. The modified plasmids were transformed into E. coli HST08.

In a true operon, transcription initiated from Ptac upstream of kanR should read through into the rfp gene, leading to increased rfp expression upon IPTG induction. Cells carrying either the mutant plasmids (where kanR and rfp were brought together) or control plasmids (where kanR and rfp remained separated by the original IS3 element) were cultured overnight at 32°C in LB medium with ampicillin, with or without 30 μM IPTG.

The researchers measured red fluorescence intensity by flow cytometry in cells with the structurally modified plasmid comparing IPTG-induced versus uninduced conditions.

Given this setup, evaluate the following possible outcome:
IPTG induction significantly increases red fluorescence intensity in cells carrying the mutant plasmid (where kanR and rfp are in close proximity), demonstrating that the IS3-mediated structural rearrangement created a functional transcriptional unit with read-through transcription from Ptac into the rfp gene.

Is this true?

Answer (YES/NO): YES